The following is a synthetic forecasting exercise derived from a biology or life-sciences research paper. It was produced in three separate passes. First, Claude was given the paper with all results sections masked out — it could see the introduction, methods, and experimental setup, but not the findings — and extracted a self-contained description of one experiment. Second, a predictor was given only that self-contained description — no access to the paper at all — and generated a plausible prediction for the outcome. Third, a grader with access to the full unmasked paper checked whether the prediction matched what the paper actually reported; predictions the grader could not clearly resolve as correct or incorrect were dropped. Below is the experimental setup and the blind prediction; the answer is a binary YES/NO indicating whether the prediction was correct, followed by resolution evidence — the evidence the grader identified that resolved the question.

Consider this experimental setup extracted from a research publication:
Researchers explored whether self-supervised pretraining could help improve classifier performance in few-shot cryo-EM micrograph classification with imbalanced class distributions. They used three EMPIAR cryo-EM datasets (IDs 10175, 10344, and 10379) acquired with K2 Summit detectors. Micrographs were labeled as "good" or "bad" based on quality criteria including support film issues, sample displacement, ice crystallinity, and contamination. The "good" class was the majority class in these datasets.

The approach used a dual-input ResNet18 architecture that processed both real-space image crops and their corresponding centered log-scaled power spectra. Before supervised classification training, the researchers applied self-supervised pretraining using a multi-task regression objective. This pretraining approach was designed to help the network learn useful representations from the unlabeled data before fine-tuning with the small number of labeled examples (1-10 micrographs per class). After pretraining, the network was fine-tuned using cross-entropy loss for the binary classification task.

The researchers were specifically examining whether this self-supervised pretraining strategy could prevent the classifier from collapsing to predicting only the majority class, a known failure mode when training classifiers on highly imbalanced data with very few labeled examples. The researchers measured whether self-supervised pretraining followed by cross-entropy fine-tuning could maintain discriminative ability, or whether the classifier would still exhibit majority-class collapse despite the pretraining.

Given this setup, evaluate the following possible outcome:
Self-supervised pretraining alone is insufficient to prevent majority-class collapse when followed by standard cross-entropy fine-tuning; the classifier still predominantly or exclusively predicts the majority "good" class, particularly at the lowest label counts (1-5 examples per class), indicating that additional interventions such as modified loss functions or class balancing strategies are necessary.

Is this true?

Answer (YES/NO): YES